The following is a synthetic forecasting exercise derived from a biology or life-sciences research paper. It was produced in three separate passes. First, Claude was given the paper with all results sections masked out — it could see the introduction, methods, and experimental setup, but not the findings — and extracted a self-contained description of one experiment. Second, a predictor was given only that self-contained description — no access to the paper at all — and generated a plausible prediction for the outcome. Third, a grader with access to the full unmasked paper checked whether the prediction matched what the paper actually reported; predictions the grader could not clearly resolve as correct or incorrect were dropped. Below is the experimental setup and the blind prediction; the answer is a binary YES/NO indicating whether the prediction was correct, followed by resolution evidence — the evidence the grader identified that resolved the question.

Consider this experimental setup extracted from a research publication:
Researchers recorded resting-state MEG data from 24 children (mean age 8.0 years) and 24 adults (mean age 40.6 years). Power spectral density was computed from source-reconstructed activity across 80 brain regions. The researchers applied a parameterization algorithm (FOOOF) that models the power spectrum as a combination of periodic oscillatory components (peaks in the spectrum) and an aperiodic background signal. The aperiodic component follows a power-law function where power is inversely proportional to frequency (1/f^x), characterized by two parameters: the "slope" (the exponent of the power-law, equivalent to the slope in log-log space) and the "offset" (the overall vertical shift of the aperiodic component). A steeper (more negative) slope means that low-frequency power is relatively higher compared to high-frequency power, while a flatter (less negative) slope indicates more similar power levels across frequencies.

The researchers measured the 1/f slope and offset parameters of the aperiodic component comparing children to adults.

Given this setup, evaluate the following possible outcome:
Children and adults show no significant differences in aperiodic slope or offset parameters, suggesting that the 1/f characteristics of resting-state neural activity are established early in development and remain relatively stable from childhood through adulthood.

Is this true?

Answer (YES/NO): NO